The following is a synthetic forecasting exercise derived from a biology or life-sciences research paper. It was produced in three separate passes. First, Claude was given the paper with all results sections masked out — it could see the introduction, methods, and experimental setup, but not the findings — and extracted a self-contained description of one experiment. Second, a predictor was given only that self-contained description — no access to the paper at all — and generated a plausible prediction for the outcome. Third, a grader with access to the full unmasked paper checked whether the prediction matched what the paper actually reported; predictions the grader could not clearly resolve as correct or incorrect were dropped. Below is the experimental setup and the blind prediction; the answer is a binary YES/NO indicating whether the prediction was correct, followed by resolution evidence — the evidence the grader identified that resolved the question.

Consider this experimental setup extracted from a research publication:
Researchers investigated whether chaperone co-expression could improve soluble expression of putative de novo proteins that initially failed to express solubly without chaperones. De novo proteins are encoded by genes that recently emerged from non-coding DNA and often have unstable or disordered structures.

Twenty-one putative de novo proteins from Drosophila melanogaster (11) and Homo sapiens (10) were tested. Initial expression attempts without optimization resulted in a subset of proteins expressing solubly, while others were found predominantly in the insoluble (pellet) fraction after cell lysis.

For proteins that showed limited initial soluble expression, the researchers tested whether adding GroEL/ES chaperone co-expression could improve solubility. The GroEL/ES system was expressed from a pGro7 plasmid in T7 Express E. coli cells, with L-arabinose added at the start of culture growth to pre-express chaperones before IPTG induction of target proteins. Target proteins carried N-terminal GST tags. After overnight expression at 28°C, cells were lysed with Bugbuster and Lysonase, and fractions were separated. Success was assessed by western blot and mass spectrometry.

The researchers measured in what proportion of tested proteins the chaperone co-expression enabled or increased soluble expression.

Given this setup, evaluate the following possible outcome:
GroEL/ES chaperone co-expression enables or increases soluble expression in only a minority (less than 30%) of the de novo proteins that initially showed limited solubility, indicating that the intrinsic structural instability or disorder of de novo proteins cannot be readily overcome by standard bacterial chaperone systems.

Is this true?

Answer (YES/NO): NO